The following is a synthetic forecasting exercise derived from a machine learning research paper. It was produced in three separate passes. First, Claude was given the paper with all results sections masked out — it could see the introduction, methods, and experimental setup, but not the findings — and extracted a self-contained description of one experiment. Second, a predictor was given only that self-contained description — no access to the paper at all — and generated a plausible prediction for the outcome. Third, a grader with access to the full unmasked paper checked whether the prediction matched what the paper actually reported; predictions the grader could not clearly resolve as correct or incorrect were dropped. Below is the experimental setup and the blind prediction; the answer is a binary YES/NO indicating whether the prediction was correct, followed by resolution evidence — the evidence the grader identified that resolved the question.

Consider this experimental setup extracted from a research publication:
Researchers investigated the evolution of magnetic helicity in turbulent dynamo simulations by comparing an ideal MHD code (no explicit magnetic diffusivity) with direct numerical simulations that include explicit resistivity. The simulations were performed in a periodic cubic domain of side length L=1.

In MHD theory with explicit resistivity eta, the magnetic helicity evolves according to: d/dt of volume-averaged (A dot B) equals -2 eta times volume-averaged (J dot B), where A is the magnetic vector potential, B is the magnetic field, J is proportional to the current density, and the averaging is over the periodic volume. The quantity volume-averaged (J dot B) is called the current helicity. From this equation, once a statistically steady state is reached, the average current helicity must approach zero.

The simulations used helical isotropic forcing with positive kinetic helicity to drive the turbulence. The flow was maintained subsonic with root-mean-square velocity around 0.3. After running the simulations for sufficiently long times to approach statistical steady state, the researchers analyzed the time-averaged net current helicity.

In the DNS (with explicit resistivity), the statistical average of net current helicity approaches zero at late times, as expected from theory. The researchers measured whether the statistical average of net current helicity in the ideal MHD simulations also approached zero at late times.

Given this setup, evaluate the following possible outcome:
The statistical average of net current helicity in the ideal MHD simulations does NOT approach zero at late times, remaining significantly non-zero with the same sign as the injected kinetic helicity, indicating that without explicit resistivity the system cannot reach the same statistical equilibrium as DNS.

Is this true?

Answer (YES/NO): NO